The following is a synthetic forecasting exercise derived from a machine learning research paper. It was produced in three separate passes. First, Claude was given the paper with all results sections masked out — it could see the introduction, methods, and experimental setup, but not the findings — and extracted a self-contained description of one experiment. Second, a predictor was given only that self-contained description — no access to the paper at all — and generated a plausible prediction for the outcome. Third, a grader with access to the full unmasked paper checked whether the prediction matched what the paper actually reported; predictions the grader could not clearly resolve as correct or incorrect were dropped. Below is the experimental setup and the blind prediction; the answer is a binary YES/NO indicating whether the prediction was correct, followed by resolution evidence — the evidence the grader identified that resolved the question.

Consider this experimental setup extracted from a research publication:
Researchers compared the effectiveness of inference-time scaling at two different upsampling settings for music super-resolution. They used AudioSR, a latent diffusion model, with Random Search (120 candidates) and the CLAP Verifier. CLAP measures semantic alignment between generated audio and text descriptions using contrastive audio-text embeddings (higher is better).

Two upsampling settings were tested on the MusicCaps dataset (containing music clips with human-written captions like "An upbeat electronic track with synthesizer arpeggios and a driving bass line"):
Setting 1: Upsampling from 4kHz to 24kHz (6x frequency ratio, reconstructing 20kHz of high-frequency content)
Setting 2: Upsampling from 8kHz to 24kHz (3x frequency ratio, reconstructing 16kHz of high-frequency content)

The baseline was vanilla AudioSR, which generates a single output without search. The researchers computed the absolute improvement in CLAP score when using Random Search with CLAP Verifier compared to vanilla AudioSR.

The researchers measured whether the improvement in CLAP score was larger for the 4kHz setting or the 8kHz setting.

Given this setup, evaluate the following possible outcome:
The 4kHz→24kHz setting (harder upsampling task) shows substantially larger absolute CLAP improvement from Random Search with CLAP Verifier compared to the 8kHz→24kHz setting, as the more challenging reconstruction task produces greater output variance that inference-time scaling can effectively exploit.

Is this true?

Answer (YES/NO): YES